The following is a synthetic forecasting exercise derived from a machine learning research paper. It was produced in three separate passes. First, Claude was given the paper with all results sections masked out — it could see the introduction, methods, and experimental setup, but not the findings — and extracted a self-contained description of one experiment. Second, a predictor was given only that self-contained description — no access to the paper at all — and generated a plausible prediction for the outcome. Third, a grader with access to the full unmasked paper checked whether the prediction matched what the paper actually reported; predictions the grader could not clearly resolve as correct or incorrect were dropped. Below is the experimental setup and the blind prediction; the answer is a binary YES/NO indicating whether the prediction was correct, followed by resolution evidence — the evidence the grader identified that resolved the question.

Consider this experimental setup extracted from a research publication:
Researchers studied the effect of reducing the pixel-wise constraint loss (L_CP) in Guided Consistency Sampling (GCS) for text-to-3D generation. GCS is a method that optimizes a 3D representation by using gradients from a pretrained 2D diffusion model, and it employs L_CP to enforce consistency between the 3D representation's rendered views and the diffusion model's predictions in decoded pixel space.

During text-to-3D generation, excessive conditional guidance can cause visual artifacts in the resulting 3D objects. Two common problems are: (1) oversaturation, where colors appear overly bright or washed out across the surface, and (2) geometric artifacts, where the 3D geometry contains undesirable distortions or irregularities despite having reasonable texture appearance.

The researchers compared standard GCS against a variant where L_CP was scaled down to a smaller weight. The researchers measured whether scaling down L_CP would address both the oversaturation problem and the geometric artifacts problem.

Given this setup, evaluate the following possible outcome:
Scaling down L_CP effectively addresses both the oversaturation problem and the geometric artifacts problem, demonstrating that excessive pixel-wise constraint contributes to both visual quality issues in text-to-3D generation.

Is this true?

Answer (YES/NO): NO